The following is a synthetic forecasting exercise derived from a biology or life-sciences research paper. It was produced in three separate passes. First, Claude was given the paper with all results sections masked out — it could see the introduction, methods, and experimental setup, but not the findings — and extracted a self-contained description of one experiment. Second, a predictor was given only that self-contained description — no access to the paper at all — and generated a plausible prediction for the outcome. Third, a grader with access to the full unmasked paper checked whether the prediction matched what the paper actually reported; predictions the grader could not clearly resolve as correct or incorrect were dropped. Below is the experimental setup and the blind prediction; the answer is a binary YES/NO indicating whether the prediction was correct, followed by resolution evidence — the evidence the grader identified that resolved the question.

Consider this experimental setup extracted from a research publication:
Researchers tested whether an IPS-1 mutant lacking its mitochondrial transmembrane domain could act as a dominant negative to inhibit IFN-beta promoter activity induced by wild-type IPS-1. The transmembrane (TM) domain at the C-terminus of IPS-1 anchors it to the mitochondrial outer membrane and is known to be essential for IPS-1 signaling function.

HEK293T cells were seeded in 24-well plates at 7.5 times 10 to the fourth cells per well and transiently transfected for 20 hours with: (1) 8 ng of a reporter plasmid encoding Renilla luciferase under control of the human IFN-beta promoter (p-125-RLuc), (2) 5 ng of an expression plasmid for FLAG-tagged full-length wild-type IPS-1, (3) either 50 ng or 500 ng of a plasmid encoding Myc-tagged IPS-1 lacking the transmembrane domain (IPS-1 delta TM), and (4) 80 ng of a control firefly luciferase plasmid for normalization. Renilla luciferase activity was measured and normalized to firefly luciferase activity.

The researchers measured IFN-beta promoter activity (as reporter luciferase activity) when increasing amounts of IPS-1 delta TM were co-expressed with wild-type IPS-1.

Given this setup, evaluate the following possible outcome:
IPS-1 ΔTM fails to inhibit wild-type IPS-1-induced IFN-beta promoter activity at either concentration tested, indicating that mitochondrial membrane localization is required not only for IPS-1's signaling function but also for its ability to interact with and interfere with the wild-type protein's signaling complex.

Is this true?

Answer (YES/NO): NO